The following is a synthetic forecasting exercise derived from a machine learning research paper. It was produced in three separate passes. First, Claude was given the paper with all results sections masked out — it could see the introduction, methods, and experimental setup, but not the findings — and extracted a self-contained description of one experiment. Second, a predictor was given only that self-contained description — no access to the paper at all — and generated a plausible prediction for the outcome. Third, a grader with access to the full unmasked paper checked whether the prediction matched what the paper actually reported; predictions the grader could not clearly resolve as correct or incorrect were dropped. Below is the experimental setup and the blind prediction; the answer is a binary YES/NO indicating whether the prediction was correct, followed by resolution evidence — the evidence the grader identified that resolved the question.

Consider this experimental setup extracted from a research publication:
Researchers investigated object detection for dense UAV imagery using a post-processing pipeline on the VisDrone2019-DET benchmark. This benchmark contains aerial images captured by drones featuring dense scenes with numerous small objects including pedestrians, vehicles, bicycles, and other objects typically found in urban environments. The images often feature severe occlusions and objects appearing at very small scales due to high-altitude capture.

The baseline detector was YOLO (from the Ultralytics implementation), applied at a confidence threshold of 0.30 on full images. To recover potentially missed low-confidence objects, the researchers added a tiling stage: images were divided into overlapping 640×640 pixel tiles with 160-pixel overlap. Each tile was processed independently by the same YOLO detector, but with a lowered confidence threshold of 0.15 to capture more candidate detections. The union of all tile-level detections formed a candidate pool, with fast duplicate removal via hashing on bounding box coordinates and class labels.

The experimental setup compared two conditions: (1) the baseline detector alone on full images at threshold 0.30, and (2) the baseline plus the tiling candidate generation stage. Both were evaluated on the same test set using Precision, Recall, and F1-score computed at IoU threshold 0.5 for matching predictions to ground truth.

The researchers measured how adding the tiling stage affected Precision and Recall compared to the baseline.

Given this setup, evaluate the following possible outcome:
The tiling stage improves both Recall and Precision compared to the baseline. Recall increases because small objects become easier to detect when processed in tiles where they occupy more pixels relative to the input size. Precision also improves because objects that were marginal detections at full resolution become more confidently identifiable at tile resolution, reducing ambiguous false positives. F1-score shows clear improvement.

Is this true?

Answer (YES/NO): NO